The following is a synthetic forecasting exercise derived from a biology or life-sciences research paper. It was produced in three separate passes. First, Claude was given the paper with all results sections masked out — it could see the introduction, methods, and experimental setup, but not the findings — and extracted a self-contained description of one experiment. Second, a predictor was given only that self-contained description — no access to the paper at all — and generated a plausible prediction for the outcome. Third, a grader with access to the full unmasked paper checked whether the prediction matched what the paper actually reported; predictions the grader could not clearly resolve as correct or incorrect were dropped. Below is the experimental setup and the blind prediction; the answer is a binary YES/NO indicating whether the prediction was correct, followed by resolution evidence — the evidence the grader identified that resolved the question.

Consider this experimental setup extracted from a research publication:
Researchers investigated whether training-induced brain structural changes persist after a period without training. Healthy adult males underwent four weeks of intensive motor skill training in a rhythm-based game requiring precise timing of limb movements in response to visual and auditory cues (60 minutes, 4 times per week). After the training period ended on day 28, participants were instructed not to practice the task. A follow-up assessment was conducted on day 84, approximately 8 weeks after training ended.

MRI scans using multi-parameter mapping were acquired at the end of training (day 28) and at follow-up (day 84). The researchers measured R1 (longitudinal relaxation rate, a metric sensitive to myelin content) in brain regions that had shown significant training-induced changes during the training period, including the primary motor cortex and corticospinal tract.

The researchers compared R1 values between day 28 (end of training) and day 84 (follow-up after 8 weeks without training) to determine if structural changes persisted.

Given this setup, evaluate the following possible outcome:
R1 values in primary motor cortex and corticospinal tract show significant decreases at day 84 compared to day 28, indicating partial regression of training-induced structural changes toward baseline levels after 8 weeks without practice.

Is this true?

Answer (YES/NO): NO